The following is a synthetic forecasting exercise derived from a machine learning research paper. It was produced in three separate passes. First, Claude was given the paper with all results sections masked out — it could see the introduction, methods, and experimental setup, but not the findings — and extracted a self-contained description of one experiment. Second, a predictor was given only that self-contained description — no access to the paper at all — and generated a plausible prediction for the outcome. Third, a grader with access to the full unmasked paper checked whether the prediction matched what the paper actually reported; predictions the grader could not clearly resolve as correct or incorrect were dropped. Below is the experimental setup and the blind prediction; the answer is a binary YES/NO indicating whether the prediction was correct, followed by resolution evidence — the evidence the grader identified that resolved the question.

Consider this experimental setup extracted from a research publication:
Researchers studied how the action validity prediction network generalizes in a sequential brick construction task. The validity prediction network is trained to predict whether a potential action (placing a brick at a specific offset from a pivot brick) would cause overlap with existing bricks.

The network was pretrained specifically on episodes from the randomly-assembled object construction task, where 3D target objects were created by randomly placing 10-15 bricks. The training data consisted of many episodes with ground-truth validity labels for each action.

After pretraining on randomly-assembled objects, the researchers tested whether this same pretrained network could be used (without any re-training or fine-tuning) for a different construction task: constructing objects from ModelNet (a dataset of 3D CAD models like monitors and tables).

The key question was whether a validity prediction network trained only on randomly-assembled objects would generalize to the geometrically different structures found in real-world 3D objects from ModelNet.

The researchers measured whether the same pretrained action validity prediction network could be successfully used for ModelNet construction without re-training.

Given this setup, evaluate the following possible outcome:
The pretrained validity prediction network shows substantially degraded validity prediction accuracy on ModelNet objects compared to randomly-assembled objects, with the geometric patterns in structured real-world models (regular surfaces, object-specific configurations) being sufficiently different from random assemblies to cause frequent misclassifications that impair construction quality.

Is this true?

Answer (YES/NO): NO